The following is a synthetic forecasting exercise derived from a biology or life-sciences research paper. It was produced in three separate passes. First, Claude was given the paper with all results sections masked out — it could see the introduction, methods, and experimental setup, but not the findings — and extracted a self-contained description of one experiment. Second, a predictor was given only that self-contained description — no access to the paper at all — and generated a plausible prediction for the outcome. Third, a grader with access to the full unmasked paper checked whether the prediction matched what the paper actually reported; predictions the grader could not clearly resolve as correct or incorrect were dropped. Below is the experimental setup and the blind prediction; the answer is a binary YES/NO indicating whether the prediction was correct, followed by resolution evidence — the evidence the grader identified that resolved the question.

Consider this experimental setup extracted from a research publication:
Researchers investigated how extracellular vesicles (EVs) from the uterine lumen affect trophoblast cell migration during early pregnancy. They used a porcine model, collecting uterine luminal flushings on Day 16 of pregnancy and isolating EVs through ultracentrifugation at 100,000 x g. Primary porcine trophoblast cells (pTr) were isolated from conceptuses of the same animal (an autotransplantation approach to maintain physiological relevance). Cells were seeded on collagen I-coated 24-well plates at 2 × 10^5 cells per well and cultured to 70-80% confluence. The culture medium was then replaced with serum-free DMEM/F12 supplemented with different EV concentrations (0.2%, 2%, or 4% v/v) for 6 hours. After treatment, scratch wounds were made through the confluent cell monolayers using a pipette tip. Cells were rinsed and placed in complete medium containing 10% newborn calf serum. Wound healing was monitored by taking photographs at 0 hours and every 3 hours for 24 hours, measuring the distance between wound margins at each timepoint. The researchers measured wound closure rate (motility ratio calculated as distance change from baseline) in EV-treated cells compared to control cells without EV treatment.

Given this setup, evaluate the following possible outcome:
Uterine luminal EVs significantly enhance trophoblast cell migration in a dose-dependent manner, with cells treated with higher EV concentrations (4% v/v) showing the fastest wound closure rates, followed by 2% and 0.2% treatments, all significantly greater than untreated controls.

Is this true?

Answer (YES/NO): NO